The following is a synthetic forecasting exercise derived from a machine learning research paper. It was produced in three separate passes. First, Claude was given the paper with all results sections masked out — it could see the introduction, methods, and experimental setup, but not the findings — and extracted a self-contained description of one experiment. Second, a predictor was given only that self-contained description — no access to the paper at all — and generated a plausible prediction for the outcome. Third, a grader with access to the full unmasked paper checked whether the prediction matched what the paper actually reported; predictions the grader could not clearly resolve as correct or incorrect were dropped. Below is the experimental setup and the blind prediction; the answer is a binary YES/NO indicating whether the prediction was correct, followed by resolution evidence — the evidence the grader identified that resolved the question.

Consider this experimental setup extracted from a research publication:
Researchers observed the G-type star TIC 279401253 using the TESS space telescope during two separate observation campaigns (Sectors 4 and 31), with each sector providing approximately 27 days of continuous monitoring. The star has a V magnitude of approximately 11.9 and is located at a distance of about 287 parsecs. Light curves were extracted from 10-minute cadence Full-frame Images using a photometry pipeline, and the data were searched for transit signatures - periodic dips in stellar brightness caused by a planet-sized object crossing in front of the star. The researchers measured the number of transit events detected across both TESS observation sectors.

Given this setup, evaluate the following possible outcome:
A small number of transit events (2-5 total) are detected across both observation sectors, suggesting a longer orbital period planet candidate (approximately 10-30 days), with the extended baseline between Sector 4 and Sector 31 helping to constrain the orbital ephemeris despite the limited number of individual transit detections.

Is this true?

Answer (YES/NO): NO